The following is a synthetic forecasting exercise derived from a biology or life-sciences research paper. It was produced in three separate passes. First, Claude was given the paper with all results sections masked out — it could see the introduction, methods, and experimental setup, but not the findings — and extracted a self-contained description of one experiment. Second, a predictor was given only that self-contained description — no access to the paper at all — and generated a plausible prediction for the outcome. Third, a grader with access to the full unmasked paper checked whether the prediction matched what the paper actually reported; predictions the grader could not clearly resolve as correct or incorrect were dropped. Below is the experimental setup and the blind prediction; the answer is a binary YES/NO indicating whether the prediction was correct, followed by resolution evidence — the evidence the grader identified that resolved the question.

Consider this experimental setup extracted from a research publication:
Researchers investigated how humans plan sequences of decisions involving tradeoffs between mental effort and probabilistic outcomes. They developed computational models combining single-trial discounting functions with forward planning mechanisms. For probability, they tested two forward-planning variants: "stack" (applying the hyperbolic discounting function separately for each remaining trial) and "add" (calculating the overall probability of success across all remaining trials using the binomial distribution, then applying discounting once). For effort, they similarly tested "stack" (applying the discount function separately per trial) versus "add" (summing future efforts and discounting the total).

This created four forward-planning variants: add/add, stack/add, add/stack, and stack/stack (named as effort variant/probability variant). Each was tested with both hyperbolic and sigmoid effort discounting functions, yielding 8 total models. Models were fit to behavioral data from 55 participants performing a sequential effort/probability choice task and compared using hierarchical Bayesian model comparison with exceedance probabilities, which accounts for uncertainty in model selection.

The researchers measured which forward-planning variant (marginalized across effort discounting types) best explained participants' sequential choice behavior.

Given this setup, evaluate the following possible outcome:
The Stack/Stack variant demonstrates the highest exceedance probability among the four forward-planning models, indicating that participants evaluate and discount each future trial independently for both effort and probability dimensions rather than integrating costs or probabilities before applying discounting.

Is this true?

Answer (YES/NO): NO